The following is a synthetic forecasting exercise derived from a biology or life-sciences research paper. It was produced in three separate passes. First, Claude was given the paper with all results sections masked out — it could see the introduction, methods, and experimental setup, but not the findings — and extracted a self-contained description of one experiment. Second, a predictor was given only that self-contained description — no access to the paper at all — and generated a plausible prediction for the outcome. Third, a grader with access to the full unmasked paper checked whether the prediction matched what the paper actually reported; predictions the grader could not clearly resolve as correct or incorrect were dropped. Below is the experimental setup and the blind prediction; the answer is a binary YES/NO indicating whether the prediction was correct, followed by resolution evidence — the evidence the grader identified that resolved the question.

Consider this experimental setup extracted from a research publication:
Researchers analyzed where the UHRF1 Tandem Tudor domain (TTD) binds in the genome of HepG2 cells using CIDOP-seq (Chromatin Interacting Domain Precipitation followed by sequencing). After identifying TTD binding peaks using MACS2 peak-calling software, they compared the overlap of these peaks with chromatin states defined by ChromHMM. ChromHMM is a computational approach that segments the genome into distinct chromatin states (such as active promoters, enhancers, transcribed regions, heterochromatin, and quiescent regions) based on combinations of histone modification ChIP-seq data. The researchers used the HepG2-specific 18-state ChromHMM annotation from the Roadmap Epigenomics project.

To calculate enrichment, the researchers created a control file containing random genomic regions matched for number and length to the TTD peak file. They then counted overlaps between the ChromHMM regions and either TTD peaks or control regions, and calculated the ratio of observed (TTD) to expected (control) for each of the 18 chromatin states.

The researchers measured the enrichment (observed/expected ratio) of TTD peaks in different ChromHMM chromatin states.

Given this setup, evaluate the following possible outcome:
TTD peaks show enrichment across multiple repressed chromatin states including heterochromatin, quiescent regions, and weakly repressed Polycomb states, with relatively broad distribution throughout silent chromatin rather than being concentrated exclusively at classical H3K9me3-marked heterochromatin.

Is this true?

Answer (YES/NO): NO